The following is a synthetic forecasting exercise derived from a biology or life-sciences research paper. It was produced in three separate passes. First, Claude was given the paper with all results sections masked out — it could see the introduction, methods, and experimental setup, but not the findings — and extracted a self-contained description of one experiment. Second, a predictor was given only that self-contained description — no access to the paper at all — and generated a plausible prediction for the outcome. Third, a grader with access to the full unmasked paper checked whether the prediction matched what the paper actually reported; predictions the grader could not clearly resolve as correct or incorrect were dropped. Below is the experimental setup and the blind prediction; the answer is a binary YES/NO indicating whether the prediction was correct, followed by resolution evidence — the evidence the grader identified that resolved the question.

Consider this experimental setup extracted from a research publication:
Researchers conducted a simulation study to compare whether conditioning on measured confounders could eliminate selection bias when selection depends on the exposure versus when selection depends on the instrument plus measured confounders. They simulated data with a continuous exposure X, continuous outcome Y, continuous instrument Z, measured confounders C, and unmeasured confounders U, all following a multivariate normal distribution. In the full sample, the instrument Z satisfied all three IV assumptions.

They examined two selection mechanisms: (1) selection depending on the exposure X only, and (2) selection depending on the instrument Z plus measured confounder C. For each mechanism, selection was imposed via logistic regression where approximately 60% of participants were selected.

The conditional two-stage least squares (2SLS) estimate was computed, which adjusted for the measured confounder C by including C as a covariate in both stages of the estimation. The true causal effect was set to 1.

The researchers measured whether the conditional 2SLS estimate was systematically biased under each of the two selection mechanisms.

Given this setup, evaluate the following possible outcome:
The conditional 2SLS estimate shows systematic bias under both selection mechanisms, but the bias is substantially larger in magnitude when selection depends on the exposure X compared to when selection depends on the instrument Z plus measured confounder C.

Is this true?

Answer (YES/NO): NO